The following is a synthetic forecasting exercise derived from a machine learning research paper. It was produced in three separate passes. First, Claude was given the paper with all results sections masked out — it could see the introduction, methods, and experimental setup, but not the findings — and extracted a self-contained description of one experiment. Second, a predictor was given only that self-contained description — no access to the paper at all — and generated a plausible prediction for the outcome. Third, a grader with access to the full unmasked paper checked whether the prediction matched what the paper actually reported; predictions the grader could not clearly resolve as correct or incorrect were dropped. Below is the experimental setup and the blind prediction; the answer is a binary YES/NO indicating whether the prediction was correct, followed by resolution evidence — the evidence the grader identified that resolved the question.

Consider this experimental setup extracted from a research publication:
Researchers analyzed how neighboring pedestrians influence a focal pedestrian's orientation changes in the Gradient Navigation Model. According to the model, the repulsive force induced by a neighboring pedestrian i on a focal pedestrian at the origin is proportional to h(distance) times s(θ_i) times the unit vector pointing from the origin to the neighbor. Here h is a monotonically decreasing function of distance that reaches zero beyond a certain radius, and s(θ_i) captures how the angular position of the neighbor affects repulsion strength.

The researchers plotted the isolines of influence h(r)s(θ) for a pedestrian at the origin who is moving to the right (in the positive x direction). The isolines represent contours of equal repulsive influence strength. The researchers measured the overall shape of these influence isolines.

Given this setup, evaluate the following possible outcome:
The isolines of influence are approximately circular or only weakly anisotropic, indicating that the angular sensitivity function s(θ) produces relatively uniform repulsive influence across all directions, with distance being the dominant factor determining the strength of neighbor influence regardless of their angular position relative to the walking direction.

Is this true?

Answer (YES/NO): NO